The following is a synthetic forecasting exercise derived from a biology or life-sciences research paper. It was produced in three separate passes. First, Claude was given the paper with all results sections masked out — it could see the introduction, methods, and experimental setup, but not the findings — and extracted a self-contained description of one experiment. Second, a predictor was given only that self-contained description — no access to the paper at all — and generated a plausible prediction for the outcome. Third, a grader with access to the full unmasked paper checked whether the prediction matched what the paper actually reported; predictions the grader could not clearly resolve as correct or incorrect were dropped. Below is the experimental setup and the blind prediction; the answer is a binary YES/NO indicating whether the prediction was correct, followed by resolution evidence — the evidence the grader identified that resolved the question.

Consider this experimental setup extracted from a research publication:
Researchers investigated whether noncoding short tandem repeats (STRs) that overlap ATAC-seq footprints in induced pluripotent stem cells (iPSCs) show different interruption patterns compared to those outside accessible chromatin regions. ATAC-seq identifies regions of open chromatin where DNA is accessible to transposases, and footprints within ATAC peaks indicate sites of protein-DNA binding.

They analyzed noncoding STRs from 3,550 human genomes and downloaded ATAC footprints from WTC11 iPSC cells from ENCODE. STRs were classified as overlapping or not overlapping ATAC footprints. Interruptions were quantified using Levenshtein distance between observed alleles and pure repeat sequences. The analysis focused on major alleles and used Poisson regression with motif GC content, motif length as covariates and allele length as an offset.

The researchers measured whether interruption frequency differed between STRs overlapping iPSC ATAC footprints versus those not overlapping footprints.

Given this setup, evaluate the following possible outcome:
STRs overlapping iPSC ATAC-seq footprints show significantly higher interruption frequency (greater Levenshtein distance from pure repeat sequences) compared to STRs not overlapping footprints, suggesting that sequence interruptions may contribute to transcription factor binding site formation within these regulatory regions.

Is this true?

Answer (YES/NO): NO